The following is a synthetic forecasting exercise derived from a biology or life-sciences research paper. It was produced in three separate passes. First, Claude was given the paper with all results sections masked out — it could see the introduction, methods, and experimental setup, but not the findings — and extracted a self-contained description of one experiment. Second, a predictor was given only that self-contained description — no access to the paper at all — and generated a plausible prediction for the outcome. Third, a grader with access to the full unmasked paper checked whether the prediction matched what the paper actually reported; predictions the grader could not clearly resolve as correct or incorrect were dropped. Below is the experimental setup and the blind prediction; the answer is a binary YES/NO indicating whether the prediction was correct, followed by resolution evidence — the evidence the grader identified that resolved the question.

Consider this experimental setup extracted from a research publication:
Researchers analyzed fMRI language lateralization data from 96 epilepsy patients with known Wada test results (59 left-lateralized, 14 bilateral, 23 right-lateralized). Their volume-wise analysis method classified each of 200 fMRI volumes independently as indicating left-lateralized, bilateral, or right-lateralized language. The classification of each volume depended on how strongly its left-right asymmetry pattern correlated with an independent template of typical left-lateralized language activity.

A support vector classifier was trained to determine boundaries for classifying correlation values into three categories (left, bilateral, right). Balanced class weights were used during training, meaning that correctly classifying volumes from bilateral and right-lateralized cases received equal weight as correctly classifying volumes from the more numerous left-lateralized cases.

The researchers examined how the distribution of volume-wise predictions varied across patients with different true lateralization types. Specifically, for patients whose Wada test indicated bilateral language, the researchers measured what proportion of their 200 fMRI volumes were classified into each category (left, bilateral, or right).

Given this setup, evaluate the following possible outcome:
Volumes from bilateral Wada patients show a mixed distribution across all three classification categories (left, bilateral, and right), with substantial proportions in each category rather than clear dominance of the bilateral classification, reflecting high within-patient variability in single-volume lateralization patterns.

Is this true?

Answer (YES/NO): YES